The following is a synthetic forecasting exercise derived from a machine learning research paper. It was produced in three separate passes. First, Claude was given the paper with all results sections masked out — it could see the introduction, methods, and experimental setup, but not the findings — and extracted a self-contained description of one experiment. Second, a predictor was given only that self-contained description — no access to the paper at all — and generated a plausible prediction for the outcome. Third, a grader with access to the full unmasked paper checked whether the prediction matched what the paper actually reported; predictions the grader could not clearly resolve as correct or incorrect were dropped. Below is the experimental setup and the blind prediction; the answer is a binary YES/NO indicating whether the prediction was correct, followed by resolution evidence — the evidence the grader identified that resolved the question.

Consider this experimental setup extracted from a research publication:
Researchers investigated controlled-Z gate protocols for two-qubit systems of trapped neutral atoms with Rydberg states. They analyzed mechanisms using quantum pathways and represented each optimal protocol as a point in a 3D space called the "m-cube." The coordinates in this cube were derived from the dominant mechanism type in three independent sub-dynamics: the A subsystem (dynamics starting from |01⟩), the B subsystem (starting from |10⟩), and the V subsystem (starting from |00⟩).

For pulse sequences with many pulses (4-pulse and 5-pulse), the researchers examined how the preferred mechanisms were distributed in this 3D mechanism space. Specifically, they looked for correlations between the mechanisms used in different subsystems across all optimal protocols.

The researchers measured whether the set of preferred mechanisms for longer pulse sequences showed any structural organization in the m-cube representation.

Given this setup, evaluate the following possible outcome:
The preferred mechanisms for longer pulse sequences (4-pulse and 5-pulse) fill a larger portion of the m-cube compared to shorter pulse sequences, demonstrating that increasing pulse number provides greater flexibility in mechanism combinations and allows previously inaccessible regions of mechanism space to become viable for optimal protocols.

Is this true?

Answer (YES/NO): NO